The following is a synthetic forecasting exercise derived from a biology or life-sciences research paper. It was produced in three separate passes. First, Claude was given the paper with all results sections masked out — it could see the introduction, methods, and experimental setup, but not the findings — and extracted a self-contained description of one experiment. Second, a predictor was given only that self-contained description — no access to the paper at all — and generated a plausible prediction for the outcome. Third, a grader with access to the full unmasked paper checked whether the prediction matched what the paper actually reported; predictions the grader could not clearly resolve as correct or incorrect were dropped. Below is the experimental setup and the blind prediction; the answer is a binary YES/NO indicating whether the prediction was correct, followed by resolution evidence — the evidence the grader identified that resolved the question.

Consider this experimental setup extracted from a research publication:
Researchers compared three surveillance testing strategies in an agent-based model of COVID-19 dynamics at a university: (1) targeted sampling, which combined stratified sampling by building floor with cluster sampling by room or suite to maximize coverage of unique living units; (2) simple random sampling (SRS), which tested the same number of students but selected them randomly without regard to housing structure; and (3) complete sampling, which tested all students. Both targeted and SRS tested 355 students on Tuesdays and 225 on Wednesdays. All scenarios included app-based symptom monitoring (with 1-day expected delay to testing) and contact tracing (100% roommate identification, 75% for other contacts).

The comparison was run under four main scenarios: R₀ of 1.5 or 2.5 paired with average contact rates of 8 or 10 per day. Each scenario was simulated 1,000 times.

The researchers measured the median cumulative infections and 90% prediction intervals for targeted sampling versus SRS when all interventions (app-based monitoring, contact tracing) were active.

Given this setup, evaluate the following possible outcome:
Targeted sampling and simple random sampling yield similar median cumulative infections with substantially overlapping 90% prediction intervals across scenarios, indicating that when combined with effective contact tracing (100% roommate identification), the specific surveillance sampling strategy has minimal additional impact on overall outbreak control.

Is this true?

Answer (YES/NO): YES